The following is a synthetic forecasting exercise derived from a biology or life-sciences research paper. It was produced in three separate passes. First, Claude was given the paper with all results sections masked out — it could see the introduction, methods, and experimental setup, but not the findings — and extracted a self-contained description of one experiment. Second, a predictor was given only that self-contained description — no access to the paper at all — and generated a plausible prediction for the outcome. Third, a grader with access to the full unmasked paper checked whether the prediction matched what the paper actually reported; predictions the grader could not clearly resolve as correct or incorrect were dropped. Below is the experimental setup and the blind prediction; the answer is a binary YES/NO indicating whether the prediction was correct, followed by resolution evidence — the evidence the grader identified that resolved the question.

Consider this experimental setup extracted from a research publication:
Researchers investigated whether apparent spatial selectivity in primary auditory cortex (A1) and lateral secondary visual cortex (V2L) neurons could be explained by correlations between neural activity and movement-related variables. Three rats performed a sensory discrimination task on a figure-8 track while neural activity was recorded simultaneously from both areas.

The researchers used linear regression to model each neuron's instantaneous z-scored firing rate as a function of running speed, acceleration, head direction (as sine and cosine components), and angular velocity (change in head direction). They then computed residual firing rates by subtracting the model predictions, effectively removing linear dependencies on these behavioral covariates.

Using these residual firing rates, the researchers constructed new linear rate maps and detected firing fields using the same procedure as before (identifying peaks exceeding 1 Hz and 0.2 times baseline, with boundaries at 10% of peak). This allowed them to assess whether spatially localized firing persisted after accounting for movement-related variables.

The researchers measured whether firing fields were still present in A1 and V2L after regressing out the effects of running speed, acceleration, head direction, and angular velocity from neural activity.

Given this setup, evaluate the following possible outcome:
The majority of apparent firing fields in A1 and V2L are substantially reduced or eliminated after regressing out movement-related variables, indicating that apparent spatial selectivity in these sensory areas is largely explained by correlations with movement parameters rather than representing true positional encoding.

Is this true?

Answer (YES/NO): NO